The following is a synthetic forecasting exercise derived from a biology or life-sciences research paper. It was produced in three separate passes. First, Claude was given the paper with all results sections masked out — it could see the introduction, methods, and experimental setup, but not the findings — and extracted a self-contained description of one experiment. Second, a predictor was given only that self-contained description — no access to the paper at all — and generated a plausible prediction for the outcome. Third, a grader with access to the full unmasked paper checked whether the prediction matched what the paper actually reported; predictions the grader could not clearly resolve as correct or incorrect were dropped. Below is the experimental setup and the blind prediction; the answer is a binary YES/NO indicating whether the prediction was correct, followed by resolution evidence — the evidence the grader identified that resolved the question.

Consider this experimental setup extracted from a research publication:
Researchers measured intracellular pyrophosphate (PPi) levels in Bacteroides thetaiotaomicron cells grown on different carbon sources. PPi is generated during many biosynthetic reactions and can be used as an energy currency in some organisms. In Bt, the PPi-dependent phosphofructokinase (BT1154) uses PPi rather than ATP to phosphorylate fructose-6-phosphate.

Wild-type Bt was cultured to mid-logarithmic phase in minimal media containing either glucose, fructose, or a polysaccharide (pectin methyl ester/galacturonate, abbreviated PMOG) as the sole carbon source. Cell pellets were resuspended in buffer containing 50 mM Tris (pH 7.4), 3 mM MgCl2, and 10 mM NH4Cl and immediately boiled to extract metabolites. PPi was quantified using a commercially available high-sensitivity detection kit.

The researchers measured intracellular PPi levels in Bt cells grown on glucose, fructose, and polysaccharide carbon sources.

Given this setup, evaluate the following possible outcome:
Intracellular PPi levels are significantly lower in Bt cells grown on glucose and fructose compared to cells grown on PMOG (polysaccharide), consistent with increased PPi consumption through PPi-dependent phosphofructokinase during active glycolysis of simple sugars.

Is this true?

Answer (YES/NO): NO